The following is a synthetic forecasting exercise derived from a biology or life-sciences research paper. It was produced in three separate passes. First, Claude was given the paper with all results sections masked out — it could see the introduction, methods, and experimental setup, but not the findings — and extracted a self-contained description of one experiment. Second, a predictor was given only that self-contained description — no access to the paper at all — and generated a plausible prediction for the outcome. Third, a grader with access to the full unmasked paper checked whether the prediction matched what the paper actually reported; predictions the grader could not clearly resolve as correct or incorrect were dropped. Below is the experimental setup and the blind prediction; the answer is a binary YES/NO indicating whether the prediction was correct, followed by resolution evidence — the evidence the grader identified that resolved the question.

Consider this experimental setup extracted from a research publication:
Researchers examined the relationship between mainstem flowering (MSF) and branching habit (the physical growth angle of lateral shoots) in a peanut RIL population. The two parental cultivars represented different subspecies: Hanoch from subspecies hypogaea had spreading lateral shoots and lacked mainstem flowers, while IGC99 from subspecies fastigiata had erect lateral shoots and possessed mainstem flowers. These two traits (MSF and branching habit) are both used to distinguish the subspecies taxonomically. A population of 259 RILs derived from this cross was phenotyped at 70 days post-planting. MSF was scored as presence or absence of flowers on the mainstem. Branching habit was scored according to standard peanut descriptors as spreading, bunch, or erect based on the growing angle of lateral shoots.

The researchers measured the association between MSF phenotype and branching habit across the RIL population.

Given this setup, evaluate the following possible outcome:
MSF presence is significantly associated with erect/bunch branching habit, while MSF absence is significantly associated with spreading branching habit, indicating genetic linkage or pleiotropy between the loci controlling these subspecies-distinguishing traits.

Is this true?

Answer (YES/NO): NO